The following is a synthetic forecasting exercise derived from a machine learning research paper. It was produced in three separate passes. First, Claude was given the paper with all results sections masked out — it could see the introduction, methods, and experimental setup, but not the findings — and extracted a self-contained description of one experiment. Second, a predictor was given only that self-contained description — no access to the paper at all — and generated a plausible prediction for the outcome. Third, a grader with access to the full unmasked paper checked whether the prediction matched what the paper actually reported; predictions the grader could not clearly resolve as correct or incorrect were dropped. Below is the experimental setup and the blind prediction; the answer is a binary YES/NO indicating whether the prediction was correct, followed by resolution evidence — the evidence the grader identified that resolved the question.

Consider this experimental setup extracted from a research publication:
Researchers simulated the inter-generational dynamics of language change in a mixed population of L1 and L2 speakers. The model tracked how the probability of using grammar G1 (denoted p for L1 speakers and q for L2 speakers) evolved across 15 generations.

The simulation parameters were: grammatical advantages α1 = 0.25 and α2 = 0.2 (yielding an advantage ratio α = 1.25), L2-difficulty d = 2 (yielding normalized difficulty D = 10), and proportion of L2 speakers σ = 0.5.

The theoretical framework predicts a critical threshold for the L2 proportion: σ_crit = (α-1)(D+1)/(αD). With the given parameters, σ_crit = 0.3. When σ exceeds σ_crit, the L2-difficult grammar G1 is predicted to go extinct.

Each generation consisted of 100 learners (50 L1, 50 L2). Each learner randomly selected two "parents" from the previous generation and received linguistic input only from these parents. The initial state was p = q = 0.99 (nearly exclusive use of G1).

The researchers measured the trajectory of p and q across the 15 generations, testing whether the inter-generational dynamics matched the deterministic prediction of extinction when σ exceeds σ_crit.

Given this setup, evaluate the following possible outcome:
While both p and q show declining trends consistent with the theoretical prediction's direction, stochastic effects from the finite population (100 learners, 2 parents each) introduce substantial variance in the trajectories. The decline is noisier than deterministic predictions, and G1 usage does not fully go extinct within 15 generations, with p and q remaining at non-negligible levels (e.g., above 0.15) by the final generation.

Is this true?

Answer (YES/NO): NO